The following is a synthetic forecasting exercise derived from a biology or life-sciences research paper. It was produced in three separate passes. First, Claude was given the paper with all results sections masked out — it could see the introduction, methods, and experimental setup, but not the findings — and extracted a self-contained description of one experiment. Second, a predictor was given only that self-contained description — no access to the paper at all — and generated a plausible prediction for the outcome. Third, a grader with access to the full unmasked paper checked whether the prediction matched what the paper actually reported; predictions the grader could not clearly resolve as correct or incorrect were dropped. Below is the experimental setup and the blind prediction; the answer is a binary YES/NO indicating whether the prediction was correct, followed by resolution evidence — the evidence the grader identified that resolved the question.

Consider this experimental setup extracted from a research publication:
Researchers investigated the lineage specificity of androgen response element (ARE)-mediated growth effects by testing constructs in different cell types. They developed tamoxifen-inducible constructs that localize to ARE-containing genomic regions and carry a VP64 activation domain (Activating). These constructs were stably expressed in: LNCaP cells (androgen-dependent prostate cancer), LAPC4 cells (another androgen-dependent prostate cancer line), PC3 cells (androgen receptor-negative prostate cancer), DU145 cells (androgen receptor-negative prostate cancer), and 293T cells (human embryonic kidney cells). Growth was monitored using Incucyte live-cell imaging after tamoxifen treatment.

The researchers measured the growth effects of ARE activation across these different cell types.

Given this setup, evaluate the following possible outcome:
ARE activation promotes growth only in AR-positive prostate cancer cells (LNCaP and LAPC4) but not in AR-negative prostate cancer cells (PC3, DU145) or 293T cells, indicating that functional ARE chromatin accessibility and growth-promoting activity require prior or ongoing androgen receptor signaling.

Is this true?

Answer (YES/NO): NO